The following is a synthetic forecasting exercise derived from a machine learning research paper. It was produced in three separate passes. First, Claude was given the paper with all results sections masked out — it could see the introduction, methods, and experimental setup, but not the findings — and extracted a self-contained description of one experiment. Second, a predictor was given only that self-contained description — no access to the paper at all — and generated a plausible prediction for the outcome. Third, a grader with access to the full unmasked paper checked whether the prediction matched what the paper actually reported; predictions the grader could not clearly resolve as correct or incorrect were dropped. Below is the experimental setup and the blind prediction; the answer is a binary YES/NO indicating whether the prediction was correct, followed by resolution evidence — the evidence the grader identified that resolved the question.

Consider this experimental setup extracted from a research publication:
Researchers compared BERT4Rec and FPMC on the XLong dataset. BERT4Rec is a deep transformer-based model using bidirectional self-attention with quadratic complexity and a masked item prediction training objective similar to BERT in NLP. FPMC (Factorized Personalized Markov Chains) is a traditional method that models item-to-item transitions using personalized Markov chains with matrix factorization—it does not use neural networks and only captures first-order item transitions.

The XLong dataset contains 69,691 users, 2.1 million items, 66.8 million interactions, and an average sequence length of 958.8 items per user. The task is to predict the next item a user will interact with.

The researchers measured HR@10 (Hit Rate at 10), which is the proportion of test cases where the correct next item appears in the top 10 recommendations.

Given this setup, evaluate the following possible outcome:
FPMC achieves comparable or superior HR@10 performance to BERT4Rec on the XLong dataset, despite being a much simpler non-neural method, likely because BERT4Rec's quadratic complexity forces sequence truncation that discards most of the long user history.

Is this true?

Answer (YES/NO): YES